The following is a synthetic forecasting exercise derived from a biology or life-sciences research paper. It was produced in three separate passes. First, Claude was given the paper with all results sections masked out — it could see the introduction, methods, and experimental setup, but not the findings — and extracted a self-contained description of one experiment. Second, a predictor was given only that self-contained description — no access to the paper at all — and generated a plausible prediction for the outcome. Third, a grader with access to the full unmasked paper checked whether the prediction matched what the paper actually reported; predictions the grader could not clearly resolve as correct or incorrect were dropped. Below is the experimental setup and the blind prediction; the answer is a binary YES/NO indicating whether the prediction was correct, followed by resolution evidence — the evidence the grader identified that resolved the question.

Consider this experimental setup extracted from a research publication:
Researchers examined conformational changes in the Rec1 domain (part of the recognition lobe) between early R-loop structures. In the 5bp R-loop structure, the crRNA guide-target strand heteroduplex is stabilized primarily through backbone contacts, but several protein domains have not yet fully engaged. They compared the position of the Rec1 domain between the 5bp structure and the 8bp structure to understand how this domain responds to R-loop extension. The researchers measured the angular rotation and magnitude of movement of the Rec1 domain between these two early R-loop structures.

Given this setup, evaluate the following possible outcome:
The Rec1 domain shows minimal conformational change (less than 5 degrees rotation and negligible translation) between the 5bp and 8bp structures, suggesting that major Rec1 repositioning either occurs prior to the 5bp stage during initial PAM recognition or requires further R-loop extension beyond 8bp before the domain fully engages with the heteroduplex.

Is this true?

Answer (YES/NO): NO